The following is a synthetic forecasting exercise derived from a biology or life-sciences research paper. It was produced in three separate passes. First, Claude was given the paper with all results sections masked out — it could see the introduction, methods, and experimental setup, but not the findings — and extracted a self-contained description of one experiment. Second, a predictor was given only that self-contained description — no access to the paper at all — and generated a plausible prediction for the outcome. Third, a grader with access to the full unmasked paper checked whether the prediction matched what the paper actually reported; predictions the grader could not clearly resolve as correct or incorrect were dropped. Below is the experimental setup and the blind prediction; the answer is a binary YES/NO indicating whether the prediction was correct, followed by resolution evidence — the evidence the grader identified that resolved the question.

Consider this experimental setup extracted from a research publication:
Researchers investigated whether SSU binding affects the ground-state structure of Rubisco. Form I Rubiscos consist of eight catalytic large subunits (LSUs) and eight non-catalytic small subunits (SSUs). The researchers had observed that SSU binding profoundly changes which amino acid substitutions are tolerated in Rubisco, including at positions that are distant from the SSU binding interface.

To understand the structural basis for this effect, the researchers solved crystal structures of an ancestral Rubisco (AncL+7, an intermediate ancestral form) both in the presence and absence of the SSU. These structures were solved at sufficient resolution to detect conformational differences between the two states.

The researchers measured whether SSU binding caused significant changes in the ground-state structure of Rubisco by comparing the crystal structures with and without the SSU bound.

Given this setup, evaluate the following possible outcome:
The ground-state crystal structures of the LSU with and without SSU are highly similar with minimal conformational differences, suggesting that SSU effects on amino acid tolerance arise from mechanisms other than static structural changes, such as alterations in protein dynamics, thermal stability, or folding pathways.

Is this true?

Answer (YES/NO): YES